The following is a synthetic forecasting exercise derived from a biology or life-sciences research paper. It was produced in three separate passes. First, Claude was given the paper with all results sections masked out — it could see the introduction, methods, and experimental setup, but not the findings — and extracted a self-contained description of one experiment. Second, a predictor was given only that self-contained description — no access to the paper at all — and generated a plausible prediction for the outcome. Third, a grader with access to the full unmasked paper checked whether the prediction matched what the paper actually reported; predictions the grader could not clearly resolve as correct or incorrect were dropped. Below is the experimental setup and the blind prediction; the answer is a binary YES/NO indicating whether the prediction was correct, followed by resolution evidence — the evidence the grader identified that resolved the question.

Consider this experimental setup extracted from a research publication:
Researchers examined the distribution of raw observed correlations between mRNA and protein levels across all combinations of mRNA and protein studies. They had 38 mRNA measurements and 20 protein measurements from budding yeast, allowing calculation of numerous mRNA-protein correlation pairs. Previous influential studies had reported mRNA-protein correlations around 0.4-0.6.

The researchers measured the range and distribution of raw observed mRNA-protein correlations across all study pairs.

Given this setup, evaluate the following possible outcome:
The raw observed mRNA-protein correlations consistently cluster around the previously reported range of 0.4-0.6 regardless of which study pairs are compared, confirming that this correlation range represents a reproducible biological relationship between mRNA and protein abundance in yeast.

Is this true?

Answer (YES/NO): NO